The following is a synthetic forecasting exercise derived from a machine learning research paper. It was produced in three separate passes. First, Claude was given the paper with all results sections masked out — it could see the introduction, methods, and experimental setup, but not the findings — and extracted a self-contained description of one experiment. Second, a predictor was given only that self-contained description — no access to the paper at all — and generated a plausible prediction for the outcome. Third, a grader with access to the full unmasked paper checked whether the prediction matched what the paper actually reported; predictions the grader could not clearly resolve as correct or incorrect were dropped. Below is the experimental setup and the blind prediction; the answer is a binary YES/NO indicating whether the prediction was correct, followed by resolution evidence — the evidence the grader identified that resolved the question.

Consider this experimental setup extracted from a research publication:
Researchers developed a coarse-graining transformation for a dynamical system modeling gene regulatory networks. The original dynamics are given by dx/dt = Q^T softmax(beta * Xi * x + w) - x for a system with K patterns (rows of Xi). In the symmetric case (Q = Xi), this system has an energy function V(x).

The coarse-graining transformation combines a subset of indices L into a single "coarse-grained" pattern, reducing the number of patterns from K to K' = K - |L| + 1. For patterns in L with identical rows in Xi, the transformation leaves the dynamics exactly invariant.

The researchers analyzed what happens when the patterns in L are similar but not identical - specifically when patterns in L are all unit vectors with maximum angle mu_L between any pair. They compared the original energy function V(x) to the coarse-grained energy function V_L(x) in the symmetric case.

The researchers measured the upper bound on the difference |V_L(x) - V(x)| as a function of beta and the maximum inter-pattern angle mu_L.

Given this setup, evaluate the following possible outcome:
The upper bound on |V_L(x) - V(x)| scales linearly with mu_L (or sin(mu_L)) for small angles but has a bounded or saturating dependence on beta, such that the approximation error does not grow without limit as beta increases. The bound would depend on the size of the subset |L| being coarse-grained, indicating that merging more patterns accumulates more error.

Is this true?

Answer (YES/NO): NO